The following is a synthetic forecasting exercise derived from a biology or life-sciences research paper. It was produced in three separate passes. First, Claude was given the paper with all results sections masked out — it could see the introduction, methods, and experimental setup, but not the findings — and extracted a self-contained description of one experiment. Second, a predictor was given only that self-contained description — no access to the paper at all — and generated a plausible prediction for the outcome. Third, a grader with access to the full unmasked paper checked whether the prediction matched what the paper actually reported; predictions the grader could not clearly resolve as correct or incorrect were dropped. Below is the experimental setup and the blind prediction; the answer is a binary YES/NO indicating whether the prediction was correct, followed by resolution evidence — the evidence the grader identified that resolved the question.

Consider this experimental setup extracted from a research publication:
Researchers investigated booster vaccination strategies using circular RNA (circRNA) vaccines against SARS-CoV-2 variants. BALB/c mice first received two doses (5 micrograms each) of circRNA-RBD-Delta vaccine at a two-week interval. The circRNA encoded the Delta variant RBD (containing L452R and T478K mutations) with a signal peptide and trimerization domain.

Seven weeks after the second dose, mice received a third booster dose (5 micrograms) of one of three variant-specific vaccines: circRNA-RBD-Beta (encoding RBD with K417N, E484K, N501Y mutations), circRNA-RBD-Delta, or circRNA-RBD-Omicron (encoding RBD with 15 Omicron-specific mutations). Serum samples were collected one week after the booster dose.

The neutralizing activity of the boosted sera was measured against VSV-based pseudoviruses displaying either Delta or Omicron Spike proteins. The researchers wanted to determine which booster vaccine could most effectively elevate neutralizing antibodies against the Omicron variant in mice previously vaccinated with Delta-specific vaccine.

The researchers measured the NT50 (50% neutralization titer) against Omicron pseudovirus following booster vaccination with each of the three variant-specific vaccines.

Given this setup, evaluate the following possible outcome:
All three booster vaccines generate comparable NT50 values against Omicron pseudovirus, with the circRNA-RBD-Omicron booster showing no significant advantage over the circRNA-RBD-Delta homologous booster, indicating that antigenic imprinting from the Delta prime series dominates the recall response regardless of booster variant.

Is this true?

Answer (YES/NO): NO